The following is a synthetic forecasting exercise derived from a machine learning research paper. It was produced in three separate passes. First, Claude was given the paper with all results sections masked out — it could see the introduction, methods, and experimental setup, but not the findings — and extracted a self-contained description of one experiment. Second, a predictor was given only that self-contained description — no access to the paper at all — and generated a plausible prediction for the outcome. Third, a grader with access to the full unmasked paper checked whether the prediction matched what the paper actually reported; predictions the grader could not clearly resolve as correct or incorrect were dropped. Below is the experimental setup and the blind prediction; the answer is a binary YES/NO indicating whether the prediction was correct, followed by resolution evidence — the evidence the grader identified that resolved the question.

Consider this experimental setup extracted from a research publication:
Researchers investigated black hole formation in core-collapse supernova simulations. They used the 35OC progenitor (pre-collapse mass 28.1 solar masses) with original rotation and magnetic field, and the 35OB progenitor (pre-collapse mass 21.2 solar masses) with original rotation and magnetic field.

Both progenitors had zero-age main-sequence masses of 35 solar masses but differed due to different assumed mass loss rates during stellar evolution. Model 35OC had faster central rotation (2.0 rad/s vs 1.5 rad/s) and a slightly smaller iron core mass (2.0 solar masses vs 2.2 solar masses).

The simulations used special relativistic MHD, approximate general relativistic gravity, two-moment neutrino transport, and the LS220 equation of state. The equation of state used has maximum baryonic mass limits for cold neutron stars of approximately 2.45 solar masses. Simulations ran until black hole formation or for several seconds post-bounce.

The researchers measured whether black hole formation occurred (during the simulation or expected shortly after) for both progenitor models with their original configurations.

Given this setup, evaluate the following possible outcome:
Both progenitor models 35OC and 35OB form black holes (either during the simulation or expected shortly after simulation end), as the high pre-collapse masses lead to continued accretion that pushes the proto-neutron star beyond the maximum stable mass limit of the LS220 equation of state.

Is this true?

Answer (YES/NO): YES